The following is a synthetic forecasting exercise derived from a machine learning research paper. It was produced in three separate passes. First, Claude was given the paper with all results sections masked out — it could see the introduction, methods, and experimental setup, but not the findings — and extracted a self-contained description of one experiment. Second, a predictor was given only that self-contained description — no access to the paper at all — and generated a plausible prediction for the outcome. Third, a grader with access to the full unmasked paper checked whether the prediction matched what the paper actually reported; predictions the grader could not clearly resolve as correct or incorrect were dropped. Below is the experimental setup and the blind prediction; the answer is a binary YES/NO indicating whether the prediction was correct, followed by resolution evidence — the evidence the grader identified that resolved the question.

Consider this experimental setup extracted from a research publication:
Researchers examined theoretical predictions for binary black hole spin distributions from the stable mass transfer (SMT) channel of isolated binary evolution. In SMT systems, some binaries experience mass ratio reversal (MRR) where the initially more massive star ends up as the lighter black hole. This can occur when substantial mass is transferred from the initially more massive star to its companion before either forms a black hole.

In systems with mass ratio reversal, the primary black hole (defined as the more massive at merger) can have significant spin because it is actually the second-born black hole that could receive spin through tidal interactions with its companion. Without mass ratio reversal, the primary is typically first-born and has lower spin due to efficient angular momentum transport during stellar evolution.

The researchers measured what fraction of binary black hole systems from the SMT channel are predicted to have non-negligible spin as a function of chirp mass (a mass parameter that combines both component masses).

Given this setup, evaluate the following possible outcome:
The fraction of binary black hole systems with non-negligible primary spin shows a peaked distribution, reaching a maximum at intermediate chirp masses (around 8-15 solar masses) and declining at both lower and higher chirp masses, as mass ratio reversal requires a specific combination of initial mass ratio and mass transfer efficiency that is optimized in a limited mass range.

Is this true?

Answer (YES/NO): NO